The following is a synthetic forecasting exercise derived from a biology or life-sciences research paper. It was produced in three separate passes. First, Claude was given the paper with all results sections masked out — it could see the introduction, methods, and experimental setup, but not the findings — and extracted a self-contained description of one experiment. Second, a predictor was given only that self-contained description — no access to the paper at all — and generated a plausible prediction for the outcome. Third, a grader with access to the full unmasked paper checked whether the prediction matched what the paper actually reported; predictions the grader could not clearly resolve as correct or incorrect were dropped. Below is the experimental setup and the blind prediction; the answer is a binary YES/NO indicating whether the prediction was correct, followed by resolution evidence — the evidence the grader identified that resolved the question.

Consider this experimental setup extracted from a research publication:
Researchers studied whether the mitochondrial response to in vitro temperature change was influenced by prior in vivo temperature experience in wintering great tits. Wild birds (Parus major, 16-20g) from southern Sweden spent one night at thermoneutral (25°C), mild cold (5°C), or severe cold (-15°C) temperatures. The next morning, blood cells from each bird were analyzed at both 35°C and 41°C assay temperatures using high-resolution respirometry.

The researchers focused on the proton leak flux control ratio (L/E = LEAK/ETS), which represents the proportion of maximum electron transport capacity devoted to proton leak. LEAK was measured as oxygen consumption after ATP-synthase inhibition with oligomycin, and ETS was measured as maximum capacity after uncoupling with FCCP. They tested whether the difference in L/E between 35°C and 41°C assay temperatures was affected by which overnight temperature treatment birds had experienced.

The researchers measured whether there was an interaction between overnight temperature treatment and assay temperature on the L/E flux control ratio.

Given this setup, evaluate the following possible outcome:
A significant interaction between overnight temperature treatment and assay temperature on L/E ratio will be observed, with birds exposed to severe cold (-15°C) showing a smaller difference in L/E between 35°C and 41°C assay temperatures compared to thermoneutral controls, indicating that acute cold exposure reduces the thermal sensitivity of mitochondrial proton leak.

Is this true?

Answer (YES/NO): NO